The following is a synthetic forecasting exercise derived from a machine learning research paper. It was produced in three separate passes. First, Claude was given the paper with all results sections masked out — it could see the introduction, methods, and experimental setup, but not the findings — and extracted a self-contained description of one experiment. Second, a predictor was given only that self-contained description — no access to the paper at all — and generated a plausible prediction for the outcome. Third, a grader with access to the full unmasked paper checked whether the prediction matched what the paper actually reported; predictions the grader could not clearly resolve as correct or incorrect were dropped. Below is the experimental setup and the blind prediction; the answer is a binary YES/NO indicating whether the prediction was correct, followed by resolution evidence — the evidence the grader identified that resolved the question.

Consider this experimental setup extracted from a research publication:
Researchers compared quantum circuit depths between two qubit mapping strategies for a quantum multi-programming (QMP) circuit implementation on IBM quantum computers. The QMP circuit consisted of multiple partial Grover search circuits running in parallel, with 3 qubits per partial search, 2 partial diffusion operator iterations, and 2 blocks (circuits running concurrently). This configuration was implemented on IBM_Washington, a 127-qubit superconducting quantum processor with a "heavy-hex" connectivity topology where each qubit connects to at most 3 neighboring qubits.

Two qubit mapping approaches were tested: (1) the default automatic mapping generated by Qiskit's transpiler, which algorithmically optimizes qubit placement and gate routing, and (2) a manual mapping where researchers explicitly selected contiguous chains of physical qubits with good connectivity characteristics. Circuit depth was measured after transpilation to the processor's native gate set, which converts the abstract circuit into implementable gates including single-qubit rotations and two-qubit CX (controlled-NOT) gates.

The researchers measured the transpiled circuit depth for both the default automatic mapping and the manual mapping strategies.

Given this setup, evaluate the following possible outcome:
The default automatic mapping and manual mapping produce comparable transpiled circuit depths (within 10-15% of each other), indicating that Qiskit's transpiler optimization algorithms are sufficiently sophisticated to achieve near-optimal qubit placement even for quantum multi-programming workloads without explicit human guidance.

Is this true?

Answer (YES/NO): NO